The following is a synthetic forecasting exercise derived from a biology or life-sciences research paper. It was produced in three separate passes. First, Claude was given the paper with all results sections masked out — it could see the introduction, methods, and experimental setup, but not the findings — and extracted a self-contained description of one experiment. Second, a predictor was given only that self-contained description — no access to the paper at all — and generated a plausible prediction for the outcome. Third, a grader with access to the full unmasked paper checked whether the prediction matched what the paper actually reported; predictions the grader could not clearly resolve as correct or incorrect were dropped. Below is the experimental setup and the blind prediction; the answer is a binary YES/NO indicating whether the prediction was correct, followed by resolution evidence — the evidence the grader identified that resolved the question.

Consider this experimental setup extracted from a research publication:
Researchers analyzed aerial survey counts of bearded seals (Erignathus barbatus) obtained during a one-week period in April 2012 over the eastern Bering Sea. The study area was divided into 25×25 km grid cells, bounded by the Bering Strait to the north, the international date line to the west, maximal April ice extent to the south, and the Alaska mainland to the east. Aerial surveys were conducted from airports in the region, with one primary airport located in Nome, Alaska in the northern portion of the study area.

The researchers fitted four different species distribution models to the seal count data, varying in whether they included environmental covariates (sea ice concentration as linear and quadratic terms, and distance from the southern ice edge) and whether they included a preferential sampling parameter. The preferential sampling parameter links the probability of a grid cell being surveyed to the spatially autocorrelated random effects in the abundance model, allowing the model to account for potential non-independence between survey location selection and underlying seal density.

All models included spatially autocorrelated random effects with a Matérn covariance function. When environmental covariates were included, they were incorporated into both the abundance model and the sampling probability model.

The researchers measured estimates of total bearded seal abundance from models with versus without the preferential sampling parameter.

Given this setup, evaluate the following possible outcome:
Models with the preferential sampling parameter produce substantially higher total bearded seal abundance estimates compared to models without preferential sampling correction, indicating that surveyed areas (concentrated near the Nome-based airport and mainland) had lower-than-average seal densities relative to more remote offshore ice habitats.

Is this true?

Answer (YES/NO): NO